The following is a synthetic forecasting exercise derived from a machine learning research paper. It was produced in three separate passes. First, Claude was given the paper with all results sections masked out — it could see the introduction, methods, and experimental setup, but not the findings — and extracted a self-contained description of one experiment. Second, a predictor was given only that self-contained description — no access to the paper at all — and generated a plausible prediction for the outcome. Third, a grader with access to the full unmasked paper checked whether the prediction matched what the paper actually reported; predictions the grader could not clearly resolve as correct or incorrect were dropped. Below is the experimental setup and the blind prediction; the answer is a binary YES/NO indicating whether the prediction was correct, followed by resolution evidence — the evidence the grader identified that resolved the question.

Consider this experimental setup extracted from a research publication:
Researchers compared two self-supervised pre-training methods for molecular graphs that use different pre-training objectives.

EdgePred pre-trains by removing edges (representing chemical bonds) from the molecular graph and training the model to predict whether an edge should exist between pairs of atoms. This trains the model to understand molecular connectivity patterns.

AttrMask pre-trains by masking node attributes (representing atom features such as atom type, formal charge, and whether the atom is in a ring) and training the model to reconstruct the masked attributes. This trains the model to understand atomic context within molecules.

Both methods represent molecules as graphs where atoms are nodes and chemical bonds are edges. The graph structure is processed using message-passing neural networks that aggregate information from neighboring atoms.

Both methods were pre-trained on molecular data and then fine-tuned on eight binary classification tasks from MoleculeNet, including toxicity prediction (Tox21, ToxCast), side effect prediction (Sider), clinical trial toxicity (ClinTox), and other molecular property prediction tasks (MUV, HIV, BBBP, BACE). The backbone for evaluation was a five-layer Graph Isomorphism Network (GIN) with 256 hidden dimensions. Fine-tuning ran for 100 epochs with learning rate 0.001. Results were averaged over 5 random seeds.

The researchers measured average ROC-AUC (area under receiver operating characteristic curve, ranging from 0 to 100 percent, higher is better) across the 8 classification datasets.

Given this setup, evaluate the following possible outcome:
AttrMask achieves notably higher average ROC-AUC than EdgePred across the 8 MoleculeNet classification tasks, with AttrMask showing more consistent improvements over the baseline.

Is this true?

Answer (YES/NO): NO